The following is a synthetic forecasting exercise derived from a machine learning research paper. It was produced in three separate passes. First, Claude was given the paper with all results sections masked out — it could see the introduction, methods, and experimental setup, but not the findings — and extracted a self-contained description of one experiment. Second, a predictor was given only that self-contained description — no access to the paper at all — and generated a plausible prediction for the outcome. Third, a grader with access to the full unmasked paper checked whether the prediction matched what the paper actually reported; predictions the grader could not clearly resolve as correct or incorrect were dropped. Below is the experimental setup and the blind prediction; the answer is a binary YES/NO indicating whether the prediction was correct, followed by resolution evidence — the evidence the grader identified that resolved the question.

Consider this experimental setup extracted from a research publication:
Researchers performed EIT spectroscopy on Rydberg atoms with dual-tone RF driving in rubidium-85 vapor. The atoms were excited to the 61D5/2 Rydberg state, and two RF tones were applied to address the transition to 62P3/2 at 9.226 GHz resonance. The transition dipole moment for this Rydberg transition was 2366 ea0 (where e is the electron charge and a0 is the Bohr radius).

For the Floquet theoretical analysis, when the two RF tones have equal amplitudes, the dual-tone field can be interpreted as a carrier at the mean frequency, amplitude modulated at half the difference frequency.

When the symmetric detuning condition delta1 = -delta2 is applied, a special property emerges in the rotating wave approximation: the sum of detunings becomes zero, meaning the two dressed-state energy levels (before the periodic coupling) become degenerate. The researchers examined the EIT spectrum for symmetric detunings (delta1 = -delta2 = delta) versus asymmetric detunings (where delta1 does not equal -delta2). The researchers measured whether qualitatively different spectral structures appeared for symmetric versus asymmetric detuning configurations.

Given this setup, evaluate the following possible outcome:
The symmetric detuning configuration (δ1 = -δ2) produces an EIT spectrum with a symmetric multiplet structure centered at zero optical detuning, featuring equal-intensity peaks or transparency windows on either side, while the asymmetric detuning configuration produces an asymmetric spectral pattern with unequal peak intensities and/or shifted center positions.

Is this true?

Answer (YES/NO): YES